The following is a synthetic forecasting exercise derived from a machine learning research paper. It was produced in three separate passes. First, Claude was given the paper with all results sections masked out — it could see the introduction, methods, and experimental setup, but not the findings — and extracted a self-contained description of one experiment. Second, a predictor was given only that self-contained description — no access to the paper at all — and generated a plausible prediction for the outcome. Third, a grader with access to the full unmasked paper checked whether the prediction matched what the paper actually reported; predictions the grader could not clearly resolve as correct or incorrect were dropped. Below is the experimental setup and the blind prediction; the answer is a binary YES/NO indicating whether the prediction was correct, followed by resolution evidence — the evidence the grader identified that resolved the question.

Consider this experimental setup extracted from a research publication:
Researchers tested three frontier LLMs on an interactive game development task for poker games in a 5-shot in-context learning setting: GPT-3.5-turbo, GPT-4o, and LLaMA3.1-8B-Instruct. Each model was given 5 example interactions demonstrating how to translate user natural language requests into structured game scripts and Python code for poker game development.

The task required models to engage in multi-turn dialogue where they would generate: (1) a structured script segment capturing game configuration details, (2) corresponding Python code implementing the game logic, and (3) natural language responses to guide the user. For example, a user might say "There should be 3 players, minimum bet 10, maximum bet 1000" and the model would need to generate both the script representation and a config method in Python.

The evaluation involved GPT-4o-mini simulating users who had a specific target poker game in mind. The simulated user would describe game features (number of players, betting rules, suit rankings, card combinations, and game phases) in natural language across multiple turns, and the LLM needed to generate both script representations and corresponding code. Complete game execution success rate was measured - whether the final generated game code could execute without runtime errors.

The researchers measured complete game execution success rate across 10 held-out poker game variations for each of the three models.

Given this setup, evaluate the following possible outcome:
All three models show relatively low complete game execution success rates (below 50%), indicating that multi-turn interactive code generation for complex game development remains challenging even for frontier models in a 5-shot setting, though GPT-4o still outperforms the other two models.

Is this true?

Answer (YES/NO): NO